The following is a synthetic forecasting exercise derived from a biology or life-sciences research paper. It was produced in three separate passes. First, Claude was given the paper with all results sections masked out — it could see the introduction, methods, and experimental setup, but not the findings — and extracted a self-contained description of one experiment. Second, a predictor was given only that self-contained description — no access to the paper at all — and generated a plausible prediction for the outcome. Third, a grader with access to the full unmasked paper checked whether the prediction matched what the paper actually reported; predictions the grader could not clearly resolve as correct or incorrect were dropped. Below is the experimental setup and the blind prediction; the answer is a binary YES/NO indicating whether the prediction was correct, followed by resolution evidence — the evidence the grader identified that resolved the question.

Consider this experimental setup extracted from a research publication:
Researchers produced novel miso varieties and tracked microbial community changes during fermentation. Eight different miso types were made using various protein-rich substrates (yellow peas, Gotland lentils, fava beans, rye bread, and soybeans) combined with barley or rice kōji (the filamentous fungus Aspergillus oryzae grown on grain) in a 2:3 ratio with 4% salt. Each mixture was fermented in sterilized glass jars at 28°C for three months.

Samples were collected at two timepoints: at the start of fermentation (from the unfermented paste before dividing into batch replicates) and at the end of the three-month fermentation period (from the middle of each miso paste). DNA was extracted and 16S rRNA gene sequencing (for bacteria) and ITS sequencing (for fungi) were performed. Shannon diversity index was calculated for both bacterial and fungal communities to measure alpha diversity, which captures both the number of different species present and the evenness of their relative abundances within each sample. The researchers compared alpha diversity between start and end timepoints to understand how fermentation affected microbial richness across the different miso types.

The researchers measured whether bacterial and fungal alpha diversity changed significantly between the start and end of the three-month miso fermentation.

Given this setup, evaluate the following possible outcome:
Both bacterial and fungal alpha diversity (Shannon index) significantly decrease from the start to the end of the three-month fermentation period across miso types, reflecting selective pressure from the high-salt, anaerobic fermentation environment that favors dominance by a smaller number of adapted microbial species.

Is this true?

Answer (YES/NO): NO